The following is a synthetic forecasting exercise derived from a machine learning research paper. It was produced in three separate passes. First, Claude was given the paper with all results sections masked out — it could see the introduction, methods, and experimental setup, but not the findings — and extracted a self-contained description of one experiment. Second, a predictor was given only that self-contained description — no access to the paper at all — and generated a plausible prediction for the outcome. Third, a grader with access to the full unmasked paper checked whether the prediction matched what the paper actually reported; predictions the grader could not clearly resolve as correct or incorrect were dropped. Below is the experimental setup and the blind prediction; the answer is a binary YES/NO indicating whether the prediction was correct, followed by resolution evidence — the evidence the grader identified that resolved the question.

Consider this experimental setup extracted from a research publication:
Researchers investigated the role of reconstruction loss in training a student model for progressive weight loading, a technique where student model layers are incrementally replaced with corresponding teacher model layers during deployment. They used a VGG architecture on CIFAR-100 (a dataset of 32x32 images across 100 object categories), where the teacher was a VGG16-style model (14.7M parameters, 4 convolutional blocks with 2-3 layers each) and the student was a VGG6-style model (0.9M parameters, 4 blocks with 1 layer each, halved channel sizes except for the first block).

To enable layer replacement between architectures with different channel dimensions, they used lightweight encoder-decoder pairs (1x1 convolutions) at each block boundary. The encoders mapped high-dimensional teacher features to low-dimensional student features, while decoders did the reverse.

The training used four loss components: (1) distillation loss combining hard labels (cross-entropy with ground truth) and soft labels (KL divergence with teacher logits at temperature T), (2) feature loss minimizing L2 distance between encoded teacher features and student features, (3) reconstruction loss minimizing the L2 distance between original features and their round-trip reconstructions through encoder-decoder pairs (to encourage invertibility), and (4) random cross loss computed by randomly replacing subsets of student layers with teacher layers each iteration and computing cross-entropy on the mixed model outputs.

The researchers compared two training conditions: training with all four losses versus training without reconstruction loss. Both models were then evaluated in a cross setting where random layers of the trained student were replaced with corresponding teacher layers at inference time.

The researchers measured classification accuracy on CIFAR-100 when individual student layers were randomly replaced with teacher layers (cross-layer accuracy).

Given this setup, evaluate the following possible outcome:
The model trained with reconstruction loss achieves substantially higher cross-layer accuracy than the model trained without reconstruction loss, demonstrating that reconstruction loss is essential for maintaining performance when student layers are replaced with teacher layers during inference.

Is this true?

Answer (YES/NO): YES